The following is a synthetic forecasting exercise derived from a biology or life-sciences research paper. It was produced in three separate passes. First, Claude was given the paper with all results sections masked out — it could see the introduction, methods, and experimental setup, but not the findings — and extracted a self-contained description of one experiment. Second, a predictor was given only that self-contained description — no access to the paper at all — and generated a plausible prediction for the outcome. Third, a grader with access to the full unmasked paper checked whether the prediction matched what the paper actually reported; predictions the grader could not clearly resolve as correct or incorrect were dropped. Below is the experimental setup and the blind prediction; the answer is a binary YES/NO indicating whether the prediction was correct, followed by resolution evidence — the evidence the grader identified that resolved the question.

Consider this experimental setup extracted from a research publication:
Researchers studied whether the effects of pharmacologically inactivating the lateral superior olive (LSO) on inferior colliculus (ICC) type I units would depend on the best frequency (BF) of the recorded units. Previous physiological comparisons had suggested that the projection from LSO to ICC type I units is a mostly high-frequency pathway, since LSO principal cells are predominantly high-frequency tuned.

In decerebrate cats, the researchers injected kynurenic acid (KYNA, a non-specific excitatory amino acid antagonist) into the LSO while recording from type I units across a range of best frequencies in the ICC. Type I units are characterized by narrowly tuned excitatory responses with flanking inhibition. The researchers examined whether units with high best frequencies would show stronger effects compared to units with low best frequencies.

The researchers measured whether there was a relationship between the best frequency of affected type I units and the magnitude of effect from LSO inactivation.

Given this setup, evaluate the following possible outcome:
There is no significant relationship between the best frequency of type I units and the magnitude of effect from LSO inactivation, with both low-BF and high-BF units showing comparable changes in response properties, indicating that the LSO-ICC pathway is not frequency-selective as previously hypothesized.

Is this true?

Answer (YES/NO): NO